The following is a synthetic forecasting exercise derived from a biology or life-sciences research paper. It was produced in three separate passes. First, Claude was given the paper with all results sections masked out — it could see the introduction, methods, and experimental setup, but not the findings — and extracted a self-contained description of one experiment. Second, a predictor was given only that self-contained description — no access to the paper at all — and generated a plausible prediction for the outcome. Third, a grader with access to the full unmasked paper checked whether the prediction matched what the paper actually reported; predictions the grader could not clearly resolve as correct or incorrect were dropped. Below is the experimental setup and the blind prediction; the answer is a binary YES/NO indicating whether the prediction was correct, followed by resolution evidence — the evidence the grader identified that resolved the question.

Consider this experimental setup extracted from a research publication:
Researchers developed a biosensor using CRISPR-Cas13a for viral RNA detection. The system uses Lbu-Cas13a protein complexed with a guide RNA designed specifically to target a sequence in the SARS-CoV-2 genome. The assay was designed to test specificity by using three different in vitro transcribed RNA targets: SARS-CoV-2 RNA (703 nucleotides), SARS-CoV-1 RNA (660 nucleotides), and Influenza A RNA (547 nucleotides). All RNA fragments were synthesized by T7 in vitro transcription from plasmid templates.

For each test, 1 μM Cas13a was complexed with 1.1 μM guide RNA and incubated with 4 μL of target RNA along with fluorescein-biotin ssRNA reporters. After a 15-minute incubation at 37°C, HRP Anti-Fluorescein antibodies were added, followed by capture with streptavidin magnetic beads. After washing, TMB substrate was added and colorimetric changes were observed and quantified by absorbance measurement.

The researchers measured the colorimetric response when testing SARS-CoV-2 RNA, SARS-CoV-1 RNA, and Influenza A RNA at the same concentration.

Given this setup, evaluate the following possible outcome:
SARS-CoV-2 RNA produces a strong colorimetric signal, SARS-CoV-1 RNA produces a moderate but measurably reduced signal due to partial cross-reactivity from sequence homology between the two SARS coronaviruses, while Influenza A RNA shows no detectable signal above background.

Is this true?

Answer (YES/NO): NO